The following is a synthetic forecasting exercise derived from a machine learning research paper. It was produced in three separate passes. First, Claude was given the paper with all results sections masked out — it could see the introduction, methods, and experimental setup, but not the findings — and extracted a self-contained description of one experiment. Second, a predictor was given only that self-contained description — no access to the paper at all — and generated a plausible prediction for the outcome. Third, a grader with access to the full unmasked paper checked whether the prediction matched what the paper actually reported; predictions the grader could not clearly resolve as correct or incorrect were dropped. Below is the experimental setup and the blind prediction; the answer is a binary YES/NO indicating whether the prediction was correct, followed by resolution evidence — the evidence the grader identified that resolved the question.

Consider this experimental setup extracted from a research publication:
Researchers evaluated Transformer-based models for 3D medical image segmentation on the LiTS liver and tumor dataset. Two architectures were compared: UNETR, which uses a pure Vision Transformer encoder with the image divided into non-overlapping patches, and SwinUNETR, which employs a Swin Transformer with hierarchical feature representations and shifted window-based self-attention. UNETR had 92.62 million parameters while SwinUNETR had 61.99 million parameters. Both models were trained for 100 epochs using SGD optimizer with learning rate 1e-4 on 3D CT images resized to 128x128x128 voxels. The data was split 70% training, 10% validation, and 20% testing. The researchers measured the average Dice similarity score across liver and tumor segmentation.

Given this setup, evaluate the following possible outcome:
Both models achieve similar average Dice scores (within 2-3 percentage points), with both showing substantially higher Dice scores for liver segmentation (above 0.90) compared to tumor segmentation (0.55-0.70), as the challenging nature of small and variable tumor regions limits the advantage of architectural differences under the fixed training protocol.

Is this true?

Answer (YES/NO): NO